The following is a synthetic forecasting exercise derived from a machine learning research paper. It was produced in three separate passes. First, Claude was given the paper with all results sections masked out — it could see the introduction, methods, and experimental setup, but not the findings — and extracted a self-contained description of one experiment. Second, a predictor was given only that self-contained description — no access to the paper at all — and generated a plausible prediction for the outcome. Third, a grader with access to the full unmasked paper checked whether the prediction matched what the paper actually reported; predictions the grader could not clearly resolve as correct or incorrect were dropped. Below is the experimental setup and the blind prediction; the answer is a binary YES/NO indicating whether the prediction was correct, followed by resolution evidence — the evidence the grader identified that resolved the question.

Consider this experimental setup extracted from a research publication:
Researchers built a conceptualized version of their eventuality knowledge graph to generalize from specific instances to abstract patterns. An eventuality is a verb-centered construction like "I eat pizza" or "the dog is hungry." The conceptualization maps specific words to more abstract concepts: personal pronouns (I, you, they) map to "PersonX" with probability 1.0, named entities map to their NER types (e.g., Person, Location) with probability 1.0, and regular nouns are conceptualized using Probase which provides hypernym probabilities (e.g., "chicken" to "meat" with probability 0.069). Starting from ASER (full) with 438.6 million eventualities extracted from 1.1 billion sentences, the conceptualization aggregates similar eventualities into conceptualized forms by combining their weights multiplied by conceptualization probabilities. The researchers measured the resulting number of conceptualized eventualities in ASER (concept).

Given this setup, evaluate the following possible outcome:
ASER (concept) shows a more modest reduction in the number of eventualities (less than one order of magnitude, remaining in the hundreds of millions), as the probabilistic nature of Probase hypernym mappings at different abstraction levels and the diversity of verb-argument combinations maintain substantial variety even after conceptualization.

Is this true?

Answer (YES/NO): NO